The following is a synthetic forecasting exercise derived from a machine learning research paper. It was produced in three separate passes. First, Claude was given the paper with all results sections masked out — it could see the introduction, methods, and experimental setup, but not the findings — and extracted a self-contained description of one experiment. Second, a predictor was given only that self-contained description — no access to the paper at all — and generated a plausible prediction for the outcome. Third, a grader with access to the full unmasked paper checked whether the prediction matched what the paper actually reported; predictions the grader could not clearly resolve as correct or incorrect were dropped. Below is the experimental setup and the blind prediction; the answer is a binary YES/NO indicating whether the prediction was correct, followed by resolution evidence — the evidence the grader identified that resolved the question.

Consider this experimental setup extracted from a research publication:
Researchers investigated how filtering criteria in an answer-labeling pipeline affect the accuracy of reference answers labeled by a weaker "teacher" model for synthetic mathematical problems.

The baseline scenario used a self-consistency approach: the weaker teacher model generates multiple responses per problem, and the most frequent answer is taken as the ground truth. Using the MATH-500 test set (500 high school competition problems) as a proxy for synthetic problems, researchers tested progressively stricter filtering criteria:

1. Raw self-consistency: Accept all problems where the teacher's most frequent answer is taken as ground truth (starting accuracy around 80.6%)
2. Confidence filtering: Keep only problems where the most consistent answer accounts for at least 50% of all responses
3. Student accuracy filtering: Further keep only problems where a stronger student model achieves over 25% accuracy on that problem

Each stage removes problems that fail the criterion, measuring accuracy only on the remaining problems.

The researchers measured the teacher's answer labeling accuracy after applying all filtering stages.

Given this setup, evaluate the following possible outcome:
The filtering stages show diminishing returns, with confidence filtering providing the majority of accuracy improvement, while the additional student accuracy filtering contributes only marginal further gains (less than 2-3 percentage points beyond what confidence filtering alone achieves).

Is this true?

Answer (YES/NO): NO